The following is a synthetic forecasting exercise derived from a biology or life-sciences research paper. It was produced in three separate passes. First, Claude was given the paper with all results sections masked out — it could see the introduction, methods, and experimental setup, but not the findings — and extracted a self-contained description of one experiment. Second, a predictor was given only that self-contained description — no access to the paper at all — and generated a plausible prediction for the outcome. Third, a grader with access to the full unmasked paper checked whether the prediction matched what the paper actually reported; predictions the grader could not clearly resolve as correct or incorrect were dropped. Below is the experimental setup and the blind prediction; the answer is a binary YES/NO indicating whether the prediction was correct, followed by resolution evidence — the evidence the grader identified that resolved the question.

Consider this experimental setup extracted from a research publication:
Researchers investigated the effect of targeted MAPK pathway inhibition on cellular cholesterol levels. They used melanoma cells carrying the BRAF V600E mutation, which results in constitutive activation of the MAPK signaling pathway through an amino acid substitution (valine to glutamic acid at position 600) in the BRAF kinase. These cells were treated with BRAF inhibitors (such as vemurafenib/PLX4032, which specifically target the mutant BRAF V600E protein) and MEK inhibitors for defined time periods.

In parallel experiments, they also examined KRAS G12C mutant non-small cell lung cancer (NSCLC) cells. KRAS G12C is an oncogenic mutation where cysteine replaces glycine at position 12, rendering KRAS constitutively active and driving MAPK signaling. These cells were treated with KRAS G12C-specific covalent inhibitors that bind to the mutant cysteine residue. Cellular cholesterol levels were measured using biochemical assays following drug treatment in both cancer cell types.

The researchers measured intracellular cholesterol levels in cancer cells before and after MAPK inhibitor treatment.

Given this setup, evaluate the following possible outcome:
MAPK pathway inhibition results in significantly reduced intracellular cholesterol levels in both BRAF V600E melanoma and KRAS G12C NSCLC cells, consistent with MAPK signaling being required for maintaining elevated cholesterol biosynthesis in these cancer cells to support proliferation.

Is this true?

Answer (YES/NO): NO